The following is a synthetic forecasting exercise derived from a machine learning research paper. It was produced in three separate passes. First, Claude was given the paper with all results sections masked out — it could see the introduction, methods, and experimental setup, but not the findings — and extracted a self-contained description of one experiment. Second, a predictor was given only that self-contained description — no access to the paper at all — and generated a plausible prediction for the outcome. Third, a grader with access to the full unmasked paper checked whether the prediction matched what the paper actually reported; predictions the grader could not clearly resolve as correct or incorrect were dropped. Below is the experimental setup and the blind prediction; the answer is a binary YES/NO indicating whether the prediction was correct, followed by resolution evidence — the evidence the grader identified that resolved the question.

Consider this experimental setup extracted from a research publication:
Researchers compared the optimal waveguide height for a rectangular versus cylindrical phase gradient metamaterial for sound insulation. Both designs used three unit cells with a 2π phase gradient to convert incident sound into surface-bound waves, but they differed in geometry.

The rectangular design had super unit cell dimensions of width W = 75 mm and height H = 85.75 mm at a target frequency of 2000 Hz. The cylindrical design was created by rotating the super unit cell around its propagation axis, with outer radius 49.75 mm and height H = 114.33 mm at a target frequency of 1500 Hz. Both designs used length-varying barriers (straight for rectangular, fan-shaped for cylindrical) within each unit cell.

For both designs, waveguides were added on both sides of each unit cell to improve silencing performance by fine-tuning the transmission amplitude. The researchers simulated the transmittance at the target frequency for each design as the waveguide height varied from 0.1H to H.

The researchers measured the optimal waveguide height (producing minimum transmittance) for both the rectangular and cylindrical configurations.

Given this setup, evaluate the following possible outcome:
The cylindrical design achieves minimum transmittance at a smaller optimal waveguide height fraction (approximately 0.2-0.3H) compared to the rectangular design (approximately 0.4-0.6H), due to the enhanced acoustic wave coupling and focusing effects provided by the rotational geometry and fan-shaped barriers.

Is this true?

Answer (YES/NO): YES